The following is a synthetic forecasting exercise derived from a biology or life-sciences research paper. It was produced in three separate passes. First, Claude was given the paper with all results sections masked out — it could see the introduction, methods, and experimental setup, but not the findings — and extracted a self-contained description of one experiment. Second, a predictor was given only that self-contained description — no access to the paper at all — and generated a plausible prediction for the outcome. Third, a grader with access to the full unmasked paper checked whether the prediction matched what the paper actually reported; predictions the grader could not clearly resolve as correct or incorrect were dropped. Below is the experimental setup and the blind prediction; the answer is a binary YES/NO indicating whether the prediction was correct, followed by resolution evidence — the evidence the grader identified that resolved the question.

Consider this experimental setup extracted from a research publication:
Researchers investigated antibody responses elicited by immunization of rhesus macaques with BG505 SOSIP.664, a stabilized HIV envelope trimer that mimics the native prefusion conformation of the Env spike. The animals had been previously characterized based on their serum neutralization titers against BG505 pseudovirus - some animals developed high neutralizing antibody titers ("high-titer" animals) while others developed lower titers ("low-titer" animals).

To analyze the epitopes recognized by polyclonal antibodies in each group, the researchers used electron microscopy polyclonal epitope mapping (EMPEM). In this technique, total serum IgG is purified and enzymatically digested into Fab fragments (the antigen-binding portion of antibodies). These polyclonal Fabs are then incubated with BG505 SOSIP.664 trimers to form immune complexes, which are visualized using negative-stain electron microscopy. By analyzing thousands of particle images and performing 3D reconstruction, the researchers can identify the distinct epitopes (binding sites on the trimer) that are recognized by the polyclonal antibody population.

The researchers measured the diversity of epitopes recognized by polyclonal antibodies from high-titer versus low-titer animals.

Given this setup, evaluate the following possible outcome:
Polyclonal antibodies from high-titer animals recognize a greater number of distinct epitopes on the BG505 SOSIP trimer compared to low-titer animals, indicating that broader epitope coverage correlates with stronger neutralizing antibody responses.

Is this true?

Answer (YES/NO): YES